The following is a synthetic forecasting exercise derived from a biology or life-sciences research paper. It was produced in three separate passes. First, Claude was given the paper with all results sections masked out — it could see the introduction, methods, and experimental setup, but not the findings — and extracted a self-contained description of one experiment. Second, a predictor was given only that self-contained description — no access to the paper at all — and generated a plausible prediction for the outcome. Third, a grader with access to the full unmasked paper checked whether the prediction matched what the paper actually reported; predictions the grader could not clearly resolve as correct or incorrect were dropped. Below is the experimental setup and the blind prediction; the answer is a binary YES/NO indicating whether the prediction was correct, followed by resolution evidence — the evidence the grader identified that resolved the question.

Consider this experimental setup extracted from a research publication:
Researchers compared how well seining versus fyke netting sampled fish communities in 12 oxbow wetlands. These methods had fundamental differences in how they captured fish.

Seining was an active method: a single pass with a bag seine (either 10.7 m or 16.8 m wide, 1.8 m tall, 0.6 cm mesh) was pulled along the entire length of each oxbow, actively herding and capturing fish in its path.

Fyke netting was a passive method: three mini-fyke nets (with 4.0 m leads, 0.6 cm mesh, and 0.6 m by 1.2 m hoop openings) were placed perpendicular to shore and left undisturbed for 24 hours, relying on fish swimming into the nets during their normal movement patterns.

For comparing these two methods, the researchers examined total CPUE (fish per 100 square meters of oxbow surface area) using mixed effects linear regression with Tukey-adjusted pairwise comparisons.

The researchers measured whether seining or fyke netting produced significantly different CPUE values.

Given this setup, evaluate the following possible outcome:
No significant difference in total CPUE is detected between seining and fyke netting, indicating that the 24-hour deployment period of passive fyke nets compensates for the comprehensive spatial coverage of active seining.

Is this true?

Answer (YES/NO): YES